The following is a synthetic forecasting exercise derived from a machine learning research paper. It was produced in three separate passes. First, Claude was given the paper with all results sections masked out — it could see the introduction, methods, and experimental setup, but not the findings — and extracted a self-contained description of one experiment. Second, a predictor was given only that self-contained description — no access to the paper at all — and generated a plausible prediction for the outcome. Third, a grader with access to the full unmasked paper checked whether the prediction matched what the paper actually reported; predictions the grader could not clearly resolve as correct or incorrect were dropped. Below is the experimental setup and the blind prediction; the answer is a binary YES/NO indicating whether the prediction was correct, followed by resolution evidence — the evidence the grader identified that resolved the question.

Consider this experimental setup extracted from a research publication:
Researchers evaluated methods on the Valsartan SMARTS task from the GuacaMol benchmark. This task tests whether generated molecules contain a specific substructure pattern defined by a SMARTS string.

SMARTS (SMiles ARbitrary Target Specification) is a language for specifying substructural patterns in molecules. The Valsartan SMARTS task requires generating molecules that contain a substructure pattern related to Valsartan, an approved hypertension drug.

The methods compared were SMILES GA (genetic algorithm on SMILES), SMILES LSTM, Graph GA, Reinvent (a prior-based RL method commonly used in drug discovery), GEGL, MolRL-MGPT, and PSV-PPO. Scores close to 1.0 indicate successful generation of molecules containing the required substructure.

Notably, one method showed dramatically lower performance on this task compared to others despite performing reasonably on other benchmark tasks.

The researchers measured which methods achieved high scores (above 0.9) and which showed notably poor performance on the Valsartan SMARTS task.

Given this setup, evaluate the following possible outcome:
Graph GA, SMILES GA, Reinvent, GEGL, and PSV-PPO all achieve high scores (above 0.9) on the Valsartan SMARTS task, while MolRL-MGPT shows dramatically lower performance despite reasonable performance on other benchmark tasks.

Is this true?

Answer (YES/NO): NO